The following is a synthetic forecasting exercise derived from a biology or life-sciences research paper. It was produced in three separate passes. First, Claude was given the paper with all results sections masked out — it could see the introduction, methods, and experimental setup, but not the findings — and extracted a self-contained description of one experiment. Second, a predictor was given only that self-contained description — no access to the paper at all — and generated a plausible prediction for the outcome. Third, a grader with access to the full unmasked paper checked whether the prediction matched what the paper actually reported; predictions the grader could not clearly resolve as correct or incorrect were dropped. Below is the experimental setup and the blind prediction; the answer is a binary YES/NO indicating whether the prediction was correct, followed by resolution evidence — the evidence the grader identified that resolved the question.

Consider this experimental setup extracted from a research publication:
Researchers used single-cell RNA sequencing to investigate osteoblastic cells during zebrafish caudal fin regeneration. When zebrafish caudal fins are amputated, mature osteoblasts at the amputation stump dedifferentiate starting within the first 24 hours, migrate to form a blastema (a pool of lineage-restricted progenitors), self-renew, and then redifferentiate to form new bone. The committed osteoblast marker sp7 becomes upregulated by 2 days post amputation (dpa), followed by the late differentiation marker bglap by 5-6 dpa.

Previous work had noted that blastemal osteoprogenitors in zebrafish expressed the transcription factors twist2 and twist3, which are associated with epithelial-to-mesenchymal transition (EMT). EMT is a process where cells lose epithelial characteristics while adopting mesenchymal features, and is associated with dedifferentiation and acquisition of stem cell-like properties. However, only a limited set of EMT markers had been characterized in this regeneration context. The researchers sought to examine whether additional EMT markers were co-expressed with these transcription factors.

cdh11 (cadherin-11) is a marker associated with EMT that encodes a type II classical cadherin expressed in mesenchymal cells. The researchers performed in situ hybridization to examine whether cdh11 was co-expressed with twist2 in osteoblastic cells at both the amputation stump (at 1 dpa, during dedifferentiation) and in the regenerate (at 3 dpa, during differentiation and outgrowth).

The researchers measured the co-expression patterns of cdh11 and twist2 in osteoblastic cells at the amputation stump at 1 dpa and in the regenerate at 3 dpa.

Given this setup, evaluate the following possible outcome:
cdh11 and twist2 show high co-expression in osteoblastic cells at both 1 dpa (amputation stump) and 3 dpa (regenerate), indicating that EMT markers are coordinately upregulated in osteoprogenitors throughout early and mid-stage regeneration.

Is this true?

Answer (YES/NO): NO